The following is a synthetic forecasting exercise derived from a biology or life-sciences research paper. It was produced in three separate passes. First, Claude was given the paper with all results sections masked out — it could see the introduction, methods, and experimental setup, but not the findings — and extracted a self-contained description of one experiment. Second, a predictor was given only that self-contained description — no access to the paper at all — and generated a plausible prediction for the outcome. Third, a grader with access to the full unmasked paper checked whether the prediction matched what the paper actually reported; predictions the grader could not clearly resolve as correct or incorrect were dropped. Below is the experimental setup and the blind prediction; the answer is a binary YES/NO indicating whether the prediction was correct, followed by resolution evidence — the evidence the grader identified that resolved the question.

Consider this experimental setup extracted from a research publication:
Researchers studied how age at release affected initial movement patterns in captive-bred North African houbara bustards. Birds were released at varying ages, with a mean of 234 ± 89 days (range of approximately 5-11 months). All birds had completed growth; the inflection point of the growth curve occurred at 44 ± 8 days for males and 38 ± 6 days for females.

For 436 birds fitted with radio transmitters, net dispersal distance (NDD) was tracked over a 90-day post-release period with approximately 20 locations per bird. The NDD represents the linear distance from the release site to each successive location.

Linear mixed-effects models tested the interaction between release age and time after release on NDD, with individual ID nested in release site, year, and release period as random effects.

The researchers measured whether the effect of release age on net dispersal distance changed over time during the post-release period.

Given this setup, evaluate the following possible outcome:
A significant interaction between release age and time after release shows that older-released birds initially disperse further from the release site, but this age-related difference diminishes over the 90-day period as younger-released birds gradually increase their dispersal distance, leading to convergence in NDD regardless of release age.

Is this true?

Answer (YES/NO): YES